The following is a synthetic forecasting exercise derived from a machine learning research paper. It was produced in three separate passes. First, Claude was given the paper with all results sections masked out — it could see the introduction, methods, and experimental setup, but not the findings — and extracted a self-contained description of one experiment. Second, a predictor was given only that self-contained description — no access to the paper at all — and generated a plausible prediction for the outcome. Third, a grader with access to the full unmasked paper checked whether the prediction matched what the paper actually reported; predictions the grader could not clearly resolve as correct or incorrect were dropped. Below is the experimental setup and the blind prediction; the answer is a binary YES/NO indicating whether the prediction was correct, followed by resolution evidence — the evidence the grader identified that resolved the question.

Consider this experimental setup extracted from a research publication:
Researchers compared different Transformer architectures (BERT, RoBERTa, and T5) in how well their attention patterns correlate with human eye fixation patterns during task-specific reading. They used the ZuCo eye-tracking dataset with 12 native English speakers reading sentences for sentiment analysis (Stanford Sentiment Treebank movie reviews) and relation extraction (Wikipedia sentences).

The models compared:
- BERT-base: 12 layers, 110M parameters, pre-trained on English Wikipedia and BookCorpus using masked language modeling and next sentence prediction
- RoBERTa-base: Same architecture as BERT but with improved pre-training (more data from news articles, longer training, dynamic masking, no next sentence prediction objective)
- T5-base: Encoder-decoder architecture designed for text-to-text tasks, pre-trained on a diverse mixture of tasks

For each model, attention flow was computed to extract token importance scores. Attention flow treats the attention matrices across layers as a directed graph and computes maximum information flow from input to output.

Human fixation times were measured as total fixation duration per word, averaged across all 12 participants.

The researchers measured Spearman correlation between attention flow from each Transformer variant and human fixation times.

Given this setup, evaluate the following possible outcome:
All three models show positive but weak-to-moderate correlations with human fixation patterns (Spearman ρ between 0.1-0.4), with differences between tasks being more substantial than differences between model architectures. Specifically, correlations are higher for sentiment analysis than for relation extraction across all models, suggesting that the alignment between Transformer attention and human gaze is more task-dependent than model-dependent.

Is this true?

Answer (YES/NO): NO